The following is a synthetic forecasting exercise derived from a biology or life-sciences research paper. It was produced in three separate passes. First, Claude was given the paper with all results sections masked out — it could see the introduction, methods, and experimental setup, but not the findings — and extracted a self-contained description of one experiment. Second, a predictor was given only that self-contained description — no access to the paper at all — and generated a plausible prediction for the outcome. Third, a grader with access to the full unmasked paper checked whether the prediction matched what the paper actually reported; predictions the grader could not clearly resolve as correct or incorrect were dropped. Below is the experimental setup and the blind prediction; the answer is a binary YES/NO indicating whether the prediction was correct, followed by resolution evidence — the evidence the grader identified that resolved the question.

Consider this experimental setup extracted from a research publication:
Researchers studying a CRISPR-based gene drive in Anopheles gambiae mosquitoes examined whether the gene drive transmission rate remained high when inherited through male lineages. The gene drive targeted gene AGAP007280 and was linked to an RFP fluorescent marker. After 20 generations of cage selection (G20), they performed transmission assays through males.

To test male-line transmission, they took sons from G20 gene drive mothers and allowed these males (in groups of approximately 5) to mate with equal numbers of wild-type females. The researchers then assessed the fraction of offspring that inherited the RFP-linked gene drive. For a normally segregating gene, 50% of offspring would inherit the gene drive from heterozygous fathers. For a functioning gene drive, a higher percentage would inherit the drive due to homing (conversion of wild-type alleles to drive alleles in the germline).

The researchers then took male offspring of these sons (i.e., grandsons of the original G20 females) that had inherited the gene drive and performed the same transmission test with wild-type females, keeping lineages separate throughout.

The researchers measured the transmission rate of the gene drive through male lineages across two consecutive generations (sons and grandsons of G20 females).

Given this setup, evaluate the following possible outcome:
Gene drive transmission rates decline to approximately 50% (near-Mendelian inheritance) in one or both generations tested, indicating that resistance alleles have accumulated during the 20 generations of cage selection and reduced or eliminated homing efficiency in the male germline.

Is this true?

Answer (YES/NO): NO